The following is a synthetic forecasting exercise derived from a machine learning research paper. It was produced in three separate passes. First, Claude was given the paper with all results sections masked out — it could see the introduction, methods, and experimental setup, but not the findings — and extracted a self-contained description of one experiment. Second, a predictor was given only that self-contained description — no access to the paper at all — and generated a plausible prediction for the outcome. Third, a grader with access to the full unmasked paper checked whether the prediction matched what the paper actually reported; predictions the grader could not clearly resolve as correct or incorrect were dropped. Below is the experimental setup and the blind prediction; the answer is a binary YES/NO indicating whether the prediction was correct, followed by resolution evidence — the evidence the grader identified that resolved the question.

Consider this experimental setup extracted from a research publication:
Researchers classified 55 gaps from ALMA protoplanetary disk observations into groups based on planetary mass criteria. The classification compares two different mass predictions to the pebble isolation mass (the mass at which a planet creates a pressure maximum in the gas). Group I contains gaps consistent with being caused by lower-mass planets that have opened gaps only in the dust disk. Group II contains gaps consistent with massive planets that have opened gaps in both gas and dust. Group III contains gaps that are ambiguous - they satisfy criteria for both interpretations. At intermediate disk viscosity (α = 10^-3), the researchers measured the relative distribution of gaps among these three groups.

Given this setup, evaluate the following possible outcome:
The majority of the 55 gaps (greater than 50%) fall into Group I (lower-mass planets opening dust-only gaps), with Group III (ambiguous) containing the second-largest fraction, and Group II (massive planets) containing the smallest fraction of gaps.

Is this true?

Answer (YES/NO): NO